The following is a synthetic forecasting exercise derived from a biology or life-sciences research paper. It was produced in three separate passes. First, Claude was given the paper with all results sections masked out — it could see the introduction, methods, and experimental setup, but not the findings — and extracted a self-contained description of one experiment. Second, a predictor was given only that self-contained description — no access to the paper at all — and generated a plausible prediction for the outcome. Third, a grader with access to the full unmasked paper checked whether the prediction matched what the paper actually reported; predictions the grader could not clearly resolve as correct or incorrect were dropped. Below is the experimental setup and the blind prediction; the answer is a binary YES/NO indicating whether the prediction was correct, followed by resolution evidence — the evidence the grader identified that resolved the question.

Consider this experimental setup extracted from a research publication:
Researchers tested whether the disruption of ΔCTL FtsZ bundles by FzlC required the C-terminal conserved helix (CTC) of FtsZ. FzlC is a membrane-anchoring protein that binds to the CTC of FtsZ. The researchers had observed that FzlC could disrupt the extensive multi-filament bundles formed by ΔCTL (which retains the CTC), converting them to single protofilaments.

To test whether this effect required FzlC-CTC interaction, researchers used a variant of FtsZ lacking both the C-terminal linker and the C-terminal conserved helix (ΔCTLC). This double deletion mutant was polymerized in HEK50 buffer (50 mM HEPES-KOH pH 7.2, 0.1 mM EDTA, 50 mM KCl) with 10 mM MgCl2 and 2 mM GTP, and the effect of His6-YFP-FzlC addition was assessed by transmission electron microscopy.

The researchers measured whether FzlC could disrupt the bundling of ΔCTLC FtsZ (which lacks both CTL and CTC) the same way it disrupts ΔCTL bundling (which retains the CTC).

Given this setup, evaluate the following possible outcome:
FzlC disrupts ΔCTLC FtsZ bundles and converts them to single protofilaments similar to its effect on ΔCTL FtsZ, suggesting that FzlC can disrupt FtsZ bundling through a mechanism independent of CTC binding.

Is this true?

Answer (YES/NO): NO